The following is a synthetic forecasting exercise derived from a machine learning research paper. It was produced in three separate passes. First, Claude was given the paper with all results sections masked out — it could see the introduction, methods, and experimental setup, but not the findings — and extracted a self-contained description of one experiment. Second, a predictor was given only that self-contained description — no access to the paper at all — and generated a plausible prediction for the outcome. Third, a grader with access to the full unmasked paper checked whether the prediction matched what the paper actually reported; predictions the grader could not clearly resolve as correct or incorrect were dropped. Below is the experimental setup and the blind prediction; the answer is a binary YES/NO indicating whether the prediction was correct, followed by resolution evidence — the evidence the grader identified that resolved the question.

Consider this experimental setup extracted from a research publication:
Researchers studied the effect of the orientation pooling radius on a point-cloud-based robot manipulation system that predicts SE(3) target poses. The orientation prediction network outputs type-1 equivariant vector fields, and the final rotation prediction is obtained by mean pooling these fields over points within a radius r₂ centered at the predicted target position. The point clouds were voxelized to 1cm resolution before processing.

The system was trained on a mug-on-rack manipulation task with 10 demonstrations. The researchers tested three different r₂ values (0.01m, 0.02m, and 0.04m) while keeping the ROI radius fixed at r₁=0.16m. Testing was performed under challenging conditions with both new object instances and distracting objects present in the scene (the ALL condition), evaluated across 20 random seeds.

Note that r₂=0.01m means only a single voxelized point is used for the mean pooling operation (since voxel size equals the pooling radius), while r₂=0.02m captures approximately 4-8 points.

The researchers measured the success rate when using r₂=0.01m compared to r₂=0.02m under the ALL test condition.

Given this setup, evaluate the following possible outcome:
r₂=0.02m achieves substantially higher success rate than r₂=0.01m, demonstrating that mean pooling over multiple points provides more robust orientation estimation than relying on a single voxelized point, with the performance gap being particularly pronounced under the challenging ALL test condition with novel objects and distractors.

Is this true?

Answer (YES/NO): YES